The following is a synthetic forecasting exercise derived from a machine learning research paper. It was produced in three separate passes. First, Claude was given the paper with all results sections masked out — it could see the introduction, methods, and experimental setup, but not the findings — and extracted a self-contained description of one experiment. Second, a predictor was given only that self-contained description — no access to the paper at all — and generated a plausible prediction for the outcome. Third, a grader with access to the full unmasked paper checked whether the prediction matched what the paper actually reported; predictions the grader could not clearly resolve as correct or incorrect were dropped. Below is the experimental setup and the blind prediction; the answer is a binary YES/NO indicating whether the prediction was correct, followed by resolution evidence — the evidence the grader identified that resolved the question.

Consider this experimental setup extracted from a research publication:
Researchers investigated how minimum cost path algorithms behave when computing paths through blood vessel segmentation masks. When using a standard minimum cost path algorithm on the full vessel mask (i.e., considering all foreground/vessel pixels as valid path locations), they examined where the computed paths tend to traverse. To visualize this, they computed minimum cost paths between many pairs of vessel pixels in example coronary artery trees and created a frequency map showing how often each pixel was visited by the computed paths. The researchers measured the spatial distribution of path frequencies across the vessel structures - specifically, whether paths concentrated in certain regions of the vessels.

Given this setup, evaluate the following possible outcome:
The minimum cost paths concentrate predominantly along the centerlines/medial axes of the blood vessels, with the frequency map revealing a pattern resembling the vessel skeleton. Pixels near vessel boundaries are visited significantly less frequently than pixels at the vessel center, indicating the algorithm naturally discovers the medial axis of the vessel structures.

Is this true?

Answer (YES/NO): NO